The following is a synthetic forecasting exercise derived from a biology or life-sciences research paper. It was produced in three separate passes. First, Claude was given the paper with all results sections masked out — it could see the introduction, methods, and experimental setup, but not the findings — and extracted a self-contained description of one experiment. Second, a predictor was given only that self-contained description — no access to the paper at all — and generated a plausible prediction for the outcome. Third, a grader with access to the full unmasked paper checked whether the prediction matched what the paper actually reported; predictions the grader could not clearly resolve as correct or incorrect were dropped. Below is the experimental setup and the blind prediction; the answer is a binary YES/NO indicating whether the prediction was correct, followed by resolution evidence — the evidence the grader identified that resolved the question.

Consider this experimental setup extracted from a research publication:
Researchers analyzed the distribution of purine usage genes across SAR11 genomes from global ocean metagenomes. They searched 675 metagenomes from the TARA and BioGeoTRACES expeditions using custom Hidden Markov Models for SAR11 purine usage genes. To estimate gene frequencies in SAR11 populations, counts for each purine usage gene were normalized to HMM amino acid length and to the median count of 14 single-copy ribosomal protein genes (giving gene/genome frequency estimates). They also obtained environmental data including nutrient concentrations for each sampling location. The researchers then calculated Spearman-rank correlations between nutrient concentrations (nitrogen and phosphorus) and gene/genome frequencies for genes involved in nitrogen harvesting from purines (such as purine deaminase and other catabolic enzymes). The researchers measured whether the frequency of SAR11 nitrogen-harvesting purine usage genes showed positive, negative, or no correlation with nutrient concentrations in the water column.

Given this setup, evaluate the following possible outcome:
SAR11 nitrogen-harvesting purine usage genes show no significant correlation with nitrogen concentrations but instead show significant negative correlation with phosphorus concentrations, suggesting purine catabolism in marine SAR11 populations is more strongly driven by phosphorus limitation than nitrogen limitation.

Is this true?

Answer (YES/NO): NO